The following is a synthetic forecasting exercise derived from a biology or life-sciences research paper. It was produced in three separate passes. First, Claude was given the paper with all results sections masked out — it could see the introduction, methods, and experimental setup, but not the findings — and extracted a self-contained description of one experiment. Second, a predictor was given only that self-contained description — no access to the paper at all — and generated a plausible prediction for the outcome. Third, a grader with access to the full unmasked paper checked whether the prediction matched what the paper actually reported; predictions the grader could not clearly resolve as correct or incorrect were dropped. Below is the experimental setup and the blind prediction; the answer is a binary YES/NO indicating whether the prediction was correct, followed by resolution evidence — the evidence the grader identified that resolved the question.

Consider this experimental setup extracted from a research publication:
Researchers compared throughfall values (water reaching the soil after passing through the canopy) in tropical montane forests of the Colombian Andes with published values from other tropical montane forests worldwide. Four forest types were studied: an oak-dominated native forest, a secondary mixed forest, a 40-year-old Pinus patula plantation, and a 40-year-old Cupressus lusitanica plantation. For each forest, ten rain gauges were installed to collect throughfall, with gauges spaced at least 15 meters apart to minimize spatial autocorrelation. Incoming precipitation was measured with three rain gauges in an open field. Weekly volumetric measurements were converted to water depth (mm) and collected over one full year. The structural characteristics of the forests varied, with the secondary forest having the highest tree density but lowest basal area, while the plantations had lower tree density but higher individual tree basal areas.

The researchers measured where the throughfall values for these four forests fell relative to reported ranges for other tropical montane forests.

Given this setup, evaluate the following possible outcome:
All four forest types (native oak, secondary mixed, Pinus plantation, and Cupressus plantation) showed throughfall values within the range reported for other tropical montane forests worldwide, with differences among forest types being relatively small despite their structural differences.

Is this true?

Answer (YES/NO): NO